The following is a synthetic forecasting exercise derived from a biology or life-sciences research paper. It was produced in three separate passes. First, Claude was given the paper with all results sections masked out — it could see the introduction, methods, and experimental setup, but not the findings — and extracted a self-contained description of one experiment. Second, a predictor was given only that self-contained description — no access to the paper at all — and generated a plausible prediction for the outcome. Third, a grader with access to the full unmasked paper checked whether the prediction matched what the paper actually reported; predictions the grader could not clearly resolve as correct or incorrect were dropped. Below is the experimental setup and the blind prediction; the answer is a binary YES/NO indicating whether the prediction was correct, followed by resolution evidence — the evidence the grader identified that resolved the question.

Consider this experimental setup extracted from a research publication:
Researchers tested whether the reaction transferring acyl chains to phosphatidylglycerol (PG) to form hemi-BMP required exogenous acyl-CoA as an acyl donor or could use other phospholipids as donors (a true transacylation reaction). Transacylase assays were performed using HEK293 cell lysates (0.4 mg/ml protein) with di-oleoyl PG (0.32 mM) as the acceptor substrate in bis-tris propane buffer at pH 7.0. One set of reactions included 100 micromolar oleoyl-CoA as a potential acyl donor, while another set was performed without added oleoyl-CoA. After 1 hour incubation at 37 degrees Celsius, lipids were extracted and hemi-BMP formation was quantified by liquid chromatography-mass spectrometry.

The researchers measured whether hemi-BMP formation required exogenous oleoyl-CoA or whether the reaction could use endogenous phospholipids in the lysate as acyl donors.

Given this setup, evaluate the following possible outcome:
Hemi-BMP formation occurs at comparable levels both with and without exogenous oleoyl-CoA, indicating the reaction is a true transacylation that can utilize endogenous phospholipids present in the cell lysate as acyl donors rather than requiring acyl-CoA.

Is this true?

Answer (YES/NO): YES